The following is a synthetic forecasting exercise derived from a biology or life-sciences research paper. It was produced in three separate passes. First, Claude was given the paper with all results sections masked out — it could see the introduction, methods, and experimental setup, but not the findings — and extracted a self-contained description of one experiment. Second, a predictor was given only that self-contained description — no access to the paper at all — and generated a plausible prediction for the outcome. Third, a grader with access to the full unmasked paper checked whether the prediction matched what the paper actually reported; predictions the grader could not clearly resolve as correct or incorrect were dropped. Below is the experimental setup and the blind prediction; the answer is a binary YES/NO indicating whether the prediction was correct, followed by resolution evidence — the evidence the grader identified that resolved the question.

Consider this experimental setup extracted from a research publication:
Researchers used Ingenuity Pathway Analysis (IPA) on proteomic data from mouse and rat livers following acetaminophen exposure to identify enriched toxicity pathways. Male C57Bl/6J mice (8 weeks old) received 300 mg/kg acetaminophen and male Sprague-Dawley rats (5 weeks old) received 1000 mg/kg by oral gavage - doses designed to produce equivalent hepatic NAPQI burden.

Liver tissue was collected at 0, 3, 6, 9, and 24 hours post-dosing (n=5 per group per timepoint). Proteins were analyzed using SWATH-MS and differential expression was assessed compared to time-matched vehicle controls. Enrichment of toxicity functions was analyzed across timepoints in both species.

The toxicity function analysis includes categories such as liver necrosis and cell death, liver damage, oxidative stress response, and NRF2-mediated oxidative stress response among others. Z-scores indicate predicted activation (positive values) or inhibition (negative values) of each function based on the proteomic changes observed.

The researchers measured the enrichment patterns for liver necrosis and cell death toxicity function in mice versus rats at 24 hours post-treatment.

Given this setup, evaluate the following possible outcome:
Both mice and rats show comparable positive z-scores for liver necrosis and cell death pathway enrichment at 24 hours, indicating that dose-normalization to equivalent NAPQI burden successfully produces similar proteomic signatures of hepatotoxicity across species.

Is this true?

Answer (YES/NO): NO